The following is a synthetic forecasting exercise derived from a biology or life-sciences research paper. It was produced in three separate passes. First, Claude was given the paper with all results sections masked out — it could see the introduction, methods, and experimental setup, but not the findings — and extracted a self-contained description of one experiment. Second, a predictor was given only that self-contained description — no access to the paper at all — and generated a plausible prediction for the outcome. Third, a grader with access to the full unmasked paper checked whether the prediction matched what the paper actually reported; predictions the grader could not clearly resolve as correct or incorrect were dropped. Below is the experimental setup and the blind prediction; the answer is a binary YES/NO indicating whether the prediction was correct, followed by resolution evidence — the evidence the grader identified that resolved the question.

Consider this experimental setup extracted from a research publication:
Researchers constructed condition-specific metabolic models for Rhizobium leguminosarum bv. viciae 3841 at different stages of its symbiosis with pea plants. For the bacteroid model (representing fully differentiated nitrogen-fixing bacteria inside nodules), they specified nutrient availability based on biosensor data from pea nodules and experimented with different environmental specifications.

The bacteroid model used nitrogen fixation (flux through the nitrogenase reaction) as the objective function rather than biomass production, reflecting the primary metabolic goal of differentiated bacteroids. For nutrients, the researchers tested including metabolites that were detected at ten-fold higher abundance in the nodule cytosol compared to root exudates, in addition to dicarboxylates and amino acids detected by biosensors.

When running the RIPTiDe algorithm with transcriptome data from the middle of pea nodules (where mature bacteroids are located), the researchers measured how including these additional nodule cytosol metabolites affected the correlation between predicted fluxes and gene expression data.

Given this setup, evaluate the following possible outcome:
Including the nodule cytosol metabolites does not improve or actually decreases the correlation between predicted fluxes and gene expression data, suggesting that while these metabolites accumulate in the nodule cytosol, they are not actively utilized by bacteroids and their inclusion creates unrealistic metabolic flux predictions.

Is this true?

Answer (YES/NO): YES